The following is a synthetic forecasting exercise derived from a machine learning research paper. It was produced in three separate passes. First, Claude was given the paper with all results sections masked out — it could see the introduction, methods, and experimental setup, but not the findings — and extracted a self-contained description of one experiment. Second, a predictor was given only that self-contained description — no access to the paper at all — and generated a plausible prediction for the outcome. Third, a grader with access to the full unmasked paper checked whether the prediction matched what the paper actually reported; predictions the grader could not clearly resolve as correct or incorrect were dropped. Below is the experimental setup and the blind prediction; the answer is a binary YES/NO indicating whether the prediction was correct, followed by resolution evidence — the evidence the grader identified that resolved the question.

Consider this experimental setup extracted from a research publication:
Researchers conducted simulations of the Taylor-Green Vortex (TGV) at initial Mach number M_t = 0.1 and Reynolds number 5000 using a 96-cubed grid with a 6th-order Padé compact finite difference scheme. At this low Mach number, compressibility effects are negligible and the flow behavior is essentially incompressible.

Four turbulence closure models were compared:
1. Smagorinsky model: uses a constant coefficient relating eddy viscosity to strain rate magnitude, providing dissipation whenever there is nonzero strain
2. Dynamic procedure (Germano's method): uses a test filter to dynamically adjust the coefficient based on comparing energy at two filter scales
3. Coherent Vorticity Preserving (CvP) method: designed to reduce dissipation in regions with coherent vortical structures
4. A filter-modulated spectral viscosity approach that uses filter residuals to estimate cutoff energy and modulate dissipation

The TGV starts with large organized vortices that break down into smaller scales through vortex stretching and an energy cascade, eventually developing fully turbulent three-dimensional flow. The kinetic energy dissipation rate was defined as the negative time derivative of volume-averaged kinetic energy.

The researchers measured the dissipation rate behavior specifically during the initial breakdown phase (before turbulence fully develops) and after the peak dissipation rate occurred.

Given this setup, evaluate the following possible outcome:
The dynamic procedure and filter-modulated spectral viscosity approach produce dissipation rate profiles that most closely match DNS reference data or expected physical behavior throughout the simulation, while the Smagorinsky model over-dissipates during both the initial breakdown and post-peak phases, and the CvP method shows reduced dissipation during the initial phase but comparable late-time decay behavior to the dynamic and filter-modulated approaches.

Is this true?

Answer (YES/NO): NO